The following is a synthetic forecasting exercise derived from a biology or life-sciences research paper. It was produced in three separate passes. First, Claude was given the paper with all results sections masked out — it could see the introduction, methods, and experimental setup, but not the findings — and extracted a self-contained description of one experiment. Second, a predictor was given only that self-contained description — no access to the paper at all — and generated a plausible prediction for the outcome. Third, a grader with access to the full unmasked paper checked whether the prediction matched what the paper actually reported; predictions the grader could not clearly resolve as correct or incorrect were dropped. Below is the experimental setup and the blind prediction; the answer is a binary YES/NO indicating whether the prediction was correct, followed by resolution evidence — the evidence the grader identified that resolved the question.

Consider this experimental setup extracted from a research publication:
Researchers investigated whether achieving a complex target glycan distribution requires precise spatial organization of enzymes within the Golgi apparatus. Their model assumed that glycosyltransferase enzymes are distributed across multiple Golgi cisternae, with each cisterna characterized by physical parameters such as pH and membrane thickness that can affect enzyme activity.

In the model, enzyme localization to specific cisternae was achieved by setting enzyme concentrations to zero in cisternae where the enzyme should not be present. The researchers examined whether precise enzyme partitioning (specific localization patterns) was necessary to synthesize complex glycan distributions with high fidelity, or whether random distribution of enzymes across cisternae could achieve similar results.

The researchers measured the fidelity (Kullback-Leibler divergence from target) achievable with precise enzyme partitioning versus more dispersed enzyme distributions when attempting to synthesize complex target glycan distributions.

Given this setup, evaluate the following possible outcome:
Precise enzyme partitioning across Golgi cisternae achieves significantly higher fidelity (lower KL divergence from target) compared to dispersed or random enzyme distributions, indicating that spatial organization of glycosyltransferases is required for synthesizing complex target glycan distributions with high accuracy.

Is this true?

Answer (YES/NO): YES